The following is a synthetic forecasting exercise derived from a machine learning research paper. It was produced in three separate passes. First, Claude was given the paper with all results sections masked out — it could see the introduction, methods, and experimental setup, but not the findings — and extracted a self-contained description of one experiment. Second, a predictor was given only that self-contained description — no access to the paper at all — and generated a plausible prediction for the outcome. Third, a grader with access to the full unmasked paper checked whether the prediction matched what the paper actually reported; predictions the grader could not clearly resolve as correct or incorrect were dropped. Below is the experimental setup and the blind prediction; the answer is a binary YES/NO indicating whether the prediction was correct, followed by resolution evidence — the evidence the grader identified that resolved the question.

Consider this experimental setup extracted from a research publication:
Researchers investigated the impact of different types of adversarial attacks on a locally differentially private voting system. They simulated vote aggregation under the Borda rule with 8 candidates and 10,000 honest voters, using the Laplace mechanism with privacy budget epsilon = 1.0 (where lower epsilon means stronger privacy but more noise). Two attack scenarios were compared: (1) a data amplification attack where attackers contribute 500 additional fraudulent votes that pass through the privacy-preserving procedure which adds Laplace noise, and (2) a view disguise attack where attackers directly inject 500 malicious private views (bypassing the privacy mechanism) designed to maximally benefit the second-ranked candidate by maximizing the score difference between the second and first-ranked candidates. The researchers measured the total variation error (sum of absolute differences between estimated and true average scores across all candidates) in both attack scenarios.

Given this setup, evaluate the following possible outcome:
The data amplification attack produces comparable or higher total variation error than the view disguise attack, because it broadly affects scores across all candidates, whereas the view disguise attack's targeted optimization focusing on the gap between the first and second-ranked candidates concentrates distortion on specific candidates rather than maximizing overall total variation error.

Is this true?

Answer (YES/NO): NO